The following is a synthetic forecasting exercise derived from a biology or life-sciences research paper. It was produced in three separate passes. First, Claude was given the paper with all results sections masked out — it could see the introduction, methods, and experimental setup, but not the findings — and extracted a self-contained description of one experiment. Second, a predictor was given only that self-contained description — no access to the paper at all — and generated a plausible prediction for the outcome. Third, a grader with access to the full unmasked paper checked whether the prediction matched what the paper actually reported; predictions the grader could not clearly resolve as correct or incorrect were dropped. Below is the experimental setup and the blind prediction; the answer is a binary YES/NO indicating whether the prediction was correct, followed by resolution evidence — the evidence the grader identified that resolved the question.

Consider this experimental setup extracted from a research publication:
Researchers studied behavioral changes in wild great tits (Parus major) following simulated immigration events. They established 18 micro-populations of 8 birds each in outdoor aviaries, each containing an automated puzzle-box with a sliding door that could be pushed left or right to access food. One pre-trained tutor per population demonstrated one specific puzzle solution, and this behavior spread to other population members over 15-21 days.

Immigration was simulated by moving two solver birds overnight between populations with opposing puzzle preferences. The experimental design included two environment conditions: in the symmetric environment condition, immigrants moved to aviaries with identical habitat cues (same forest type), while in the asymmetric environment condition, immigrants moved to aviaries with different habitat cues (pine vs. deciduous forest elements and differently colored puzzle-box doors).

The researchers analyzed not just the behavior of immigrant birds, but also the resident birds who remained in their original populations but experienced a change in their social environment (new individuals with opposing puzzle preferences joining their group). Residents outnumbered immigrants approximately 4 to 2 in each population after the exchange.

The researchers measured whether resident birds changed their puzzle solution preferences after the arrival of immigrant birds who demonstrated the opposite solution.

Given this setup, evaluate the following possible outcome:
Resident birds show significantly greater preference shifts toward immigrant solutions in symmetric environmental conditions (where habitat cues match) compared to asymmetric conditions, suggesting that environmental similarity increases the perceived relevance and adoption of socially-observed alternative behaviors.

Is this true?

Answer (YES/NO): NO